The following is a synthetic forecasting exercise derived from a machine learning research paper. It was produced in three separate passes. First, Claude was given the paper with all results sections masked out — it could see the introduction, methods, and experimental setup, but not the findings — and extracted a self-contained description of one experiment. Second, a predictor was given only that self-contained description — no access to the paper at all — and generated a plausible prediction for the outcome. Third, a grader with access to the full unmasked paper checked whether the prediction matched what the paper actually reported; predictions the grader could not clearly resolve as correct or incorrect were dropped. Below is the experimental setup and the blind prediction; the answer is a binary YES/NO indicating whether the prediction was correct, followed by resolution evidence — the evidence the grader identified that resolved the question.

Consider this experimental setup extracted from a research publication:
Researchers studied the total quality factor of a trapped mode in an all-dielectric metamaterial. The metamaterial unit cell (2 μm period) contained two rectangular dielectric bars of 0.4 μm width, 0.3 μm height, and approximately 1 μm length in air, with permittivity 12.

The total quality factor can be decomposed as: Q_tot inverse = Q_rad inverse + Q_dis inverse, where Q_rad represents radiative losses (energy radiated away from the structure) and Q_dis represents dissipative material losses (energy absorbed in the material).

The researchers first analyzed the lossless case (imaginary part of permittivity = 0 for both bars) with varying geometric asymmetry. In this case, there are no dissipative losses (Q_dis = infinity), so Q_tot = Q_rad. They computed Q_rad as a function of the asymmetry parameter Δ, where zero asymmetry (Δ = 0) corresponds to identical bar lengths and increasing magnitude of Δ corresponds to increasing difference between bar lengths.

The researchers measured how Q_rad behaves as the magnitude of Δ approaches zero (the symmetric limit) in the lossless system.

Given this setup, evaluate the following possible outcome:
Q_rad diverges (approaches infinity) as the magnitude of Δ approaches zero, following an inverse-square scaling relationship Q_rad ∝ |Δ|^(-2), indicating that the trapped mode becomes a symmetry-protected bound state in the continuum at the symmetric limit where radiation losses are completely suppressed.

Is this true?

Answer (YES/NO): YES